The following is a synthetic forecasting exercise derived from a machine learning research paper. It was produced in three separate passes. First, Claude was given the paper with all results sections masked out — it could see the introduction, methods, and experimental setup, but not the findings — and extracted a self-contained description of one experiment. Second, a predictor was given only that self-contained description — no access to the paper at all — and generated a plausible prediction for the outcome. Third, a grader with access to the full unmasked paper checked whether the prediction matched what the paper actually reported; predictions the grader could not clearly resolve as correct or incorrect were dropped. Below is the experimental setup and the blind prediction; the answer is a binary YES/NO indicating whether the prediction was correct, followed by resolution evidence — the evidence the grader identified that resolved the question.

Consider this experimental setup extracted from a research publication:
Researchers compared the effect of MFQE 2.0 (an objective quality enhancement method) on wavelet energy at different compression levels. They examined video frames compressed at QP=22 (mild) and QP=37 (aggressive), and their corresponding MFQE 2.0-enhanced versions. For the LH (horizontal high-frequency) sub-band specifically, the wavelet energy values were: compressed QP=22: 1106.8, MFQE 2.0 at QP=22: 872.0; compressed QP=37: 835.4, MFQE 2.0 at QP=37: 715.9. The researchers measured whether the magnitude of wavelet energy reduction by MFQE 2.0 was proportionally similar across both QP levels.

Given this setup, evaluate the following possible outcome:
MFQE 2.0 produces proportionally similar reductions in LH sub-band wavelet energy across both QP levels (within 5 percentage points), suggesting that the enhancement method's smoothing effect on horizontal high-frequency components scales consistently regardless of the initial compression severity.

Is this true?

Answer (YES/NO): NO